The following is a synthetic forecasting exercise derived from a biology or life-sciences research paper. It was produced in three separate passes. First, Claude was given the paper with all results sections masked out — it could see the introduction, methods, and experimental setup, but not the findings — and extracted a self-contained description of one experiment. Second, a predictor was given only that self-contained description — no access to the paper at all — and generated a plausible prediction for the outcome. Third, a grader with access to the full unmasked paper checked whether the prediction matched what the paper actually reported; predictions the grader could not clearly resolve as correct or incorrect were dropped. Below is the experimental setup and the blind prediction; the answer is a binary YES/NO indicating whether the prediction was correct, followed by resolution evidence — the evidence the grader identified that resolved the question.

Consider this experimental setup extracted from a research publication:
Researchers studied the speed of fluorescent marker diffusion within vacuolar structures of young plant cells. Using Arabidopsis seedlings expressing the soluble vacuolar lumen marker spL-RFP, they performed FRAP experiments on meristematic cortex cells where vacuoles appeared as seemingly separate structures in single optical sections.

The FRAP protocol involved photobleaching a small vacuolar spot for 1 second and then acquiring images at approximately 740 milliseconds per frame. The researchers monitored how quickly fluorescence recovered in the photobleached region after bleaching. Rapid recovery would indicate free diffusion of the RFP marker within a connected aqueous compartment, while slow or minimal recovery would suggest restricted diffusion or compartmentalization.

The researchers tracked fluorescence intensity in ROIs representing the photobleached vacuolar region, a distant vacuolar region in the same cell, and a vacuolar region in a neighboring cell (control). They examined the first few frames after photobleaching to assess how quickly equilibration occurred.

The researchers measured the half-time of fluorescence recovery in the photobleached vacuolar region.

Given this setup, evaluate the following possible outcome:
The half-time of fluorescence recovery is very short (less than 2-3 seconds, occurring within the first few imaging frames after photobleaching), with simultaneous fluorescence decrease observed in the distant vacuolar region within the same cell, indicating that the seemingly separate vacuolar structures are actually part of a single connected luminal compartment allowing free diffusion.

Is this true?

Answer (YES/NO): YES